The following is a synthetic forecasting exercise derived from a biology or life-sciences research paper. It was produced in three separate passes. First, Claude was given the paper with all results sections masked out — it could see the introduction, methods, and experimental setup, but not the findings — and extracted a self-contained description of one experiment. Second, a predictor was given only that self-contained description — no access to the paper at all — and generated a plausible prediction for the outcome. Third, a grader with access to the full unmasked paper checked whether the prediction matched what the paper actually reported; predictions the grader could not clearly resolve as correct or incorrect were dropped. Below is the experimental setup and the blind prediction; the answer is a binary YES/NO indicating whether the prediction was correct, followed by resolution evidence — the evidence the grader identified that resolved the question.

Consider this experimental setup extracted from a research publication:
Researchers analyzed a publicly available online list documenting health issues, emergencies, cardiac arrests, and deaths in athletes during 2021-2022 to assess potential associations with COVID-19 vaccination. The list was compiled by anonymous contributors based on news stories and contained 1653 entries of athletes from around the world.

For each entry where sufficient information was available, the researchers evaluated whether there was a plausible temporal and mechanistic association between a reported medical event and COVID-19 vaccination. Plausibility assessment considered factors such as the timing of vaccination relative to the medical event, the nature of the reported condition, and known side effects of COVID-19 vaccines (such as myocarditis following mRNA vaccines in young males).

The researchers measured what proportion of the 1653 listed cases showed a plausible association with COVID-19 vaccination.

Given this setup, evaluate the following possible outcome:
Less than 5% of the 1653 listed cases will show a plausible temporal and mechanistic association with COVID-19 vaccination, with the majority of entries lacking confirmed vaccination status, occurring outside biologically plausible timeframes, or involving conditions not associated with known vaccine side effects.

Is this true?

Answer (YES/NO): YES